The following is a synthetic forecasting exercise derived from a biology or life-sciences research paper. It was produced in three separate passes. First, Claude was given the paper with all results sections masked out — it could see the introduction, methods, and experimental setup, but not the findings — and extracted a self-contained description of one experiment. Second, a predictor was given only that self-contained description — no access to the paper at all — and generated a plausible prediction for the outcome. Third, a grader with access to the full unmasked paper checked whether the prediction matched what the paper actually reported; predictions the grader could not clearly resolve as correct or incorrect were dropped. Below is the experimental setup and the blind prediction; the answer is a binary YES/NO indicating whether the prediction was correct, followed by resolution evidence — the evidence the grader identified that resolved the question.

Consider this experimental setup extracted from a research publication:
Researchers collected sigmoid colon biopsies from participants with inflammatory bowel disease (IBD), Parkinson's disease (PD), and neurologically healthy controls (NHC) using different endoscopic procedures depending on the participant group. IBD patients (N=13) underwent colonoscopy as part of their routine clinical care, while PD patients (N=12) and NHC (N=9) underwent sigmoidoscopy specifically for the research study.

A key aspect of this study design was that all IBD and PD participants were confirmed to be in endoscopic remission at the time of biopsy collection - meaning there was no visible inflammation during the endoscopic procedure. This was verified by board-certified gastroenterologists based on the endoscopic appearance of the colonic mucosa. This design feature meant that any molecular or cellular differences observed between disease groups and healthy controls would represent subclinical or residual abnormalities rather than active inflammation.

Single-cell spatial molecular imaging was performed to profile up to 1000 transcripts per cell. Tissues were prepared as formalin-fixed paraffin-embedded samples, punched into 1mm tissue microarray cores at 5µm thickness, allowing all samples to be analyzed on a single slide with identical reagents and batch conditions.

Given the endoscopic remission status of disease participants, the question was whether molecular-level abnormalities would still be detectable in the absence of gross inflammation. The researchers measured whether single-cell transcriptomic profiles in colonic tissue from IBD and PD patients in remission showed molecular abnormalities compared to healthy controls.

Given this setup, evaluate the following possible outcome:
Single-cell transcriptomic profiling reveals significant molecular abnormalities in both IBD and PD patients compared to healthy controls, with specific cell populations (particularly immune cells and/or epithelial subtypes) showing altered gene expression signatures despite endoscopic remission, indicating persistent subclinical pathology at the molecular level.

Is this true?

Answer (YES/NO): YES